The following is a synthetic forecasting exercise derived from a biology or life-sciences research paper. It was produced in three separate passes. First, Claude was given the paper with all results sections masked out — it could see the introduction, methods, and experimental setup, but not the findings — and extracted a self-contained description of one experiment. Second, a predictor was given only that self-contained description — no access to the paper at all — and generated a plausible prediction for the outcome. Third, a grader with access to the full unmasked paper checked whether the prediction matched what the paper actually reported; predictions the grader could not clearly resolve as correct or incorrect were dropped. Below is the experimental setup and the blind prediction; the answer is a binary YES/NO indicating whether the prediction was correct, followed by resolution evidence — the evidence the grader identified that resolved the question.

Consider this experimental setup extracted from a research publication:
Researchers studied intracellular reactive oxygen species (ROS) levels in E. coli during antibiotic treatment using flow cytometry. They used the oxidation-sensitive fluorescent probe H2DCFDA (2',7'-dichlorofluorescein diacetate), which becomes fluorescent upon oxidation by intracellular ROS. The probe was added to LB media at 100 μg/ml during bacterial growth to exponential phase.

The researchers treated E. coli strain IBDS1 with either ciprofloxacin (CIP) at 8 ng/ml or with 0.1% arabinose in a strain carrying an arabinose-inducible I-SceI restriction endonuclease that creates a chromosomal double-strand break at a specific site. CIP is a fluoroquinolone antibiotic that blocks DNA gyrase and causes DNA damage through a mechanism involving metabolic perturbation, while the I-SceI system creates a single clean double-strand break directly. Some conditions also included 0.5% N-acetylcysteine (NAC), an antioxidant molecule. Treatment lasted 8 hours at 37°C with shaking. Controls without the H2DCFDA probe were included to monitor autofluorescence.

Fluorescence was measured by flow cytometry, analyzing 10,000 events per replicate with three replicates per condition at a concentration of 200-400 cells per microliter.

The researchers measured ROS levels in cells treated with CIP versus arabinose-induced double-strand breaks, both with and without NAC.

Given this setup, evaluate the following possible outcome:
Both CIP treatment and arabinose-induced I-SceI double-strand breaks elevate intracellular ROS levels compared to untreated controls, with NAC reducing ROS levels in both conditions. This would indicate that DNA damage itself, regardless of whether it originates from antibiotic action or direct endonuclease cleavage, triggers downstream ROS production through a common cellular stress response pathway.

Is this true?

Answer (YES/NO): NO